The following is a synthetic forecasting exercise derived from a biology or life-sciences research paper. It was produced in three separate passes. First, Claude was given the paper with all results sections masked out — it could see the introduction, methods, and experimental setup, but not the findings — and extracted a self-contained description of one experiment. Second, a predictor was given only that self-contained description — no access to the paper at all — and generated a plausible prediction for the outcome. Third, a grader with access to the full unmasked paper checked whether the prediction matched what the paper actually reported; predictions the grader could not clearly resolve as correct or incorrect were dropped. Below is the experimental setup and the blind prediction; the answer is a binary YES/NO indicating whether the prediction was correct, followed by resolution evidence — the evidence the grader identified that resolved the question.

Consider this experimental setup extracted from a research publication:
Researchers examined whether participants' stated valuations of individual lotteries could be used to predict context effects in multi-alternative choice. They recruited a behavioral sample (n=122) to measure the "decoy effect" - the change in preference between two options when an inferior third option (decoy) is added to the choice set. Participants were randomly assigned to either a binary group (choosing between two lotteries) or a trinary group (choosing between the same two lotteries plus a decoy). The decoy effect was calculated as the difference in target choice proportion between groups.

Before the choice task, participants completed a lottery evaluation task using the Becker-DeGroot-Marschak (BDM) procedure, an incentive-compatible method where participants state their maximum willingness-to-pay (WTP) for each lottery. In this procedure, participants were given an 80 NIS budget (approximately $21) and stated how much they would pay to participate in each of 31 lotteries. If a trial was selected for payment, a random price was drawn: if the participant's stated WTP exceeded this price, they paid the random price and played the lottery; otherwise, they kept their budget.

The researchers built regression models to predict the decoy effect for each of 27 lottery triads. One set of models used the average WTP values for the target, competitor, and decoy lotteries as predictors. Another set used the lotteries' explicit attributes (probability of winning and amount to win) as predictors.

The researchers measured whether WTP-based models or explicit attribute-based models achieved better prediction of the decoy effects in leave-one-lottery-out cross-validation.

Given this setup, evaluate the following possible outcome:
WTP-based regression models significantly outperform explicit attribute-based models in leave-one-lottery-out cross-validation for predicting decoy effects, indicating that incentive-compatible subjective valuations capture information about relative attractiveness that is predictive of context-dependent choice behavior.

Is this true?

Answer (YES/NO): NO